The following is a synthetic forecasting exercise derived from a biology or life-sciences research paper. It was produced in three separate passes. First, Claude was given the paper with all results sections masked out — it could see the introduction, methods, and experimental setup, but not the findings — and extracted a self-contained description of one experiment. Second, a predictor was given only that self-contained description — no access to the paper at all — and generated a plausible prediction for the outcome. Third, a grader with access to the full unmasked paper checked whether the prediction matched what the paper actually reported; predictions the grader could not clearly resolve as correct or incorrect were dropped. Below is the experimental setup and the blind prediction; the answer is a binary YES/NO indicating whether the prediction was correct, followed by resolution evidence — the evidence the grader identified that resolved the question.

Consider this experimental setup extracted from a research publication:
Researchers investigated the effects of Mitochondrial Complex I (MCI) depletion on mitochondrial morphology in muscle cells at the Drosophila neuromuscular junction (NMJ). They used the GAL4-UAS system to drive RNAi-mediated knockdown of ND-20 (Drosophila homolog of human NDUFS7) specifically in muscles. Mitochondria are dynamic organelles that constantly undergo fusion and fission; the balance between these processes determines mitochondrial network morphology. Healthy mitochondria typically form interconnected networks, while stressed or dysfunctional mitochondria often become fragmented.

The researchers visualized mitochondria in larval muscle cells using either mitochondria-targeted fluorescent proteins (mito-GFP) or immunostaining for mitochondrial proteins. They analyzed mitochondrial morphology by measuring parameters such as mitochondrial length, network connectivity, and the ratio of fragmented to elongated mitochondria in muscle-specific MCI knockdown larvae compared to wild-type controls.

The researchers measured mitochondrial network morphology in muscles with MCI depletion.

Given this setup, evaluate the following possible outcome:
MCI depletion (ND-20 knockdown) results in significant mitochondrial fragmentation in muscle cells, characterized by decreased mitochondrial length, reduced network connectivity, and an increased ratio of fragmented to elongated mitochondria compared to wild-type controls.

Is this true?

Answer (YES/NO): YES